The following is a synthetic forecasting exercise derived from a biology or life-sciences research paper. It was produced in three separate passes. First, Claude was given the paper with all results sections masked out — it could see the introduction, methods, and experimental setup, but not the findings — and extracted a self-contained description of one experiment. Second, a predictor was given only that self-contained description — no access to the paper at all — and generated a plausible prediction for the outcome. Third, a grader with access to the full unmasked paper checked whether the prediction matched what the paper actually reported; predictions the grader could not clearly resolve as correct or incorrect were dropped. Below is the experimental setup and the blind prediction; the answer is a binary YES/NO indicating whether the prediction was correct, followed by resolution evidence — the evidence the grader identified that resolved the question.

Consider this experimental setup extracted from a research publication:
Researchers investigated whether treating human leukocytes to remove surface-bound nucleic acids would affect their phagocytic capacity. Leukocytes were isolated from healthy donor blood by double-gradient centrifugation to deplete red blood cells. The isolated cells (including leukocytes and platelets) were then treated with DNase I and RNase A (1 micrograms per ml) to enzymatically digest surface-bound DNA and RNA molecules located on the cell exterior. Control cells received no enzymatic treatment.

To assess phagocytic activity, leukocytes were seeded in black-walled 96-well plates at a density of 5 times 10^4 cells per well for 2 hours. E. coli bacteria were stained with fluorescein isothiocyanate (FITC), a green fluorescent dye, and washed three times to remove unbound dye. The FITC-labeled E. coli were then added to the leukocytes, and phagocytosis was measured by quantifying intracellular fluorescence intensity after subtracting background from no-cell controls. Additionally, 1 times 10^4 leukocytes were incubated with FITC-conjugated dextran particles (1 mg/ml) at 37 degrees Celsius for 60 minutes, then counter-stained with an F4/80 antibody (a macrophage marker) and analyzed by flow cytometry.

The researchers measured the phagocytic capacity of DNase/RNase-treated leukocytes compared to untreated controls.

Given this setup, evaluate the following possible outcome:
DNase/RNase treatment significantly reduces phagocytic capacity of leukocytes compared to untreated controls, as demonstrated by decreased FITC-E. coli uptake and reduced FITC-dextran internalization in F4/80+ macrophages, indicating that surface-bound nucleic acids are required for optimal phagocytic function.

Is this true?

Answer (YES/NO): NO